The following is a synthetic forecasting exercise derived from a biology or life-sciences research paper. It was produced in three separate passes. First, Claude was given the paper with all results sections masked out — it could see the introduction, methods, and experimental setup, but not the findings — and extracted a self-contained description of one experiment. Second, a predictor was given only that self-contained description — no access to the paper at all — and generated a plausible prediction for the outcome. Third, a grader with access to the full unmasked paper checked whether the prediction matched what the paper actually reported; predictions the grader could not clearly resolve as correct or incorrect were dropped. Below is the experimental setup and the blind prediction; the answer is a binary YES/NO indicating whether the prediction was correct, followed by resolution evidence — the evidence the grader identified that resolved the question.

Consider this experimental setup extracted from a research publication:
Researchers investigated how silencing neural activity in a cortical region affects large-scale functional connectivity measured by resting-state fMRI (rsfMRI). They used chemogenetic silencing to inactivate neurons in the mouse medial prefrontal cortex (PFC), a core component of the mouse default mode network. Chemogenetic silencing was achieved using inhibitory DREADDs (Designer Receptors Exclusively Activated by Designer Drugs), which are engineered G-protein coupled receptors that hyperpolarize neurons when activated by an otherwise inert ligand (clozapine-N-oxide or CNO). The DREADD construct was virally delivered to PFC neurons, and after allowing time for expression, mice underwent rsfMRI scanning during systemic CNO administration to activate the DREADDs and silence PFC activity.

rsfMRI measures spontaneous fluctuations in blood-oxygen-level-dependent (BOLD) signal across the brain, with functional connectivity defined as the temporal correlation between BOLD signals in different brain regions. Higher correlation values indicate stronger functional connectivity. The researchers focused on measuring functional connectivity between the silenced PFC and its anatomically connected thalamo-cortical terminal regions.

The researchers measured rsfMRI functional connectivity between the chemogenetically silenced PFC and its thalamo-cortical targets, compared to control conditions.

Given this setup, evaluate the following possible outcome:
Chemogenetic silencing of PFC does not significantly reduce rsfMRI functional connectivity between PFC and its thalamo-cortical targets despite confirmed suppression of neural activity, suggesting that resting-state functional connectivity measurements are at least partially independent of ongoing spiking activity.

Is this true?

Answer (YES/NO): YES